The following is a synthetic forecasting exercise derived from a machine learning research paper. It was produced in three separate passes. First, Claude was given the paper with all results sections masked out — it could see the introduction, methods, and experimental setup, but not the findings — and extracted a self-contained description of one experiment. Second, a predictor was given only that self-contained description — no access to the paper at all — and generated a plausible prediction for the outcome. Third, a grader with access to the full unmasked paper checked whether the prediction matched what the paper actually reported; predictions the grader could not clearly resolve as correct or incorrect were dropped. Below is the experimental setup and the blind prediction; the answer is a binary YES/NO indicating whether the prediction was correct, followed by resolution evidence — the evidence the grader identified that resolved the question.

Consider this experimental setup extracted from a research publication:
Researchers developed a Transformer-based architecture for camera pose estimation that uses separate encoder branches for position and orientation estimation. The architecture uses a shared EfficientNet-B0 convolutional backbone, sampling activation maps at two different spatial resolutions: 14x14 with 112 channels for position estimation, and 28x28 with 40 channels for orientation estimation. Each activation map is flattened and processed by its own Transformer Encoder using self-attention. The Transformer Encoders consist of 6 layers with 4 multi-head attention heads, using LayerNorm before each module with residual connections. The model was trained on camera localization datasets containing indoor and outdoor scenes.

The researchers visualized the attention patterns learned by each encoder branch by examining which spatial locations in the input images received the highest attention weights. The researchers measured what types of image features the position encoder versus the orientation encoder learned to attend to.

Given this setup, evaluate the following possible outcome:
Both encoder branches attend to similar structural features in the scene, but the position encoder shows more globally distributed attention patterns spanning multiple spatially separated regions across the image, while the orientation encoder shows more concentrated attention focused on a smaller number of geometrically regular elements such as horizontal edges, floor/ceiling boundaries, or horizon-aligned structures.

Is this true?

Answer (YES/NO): NO